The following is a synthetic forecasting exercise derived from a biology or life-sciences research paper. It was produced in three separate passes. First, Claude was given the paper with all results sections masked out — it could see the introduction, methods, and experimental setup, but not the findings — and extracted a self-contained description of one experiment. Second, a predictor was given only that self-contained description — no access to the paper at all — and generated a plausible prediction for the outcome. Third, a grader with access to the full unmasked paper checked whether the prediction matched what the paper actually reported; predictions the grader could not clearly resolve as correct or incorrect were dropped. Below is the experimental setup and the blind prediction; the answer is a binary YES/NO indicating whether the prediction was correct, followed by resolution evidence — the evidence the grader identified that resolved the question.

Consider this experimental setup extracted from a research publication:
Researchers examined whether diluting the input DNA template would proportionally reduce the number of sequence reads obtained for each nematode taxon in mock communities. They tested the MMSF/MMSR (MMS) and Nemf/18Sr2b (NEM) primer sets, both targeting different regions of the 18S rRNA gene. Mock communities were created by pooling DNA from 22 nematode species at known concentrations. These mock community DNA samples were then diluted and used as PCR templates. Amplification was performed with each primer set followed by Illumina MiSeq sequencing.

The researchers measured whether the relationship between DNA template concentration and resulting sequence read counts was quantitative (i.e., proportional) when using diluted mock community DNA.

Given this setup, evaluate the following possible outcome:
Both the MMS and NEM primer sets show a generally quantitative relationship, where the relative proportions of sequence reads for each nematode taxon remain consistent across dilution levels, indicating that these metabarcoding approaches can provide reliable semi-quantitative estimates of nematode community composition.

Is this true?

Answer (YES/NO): NO